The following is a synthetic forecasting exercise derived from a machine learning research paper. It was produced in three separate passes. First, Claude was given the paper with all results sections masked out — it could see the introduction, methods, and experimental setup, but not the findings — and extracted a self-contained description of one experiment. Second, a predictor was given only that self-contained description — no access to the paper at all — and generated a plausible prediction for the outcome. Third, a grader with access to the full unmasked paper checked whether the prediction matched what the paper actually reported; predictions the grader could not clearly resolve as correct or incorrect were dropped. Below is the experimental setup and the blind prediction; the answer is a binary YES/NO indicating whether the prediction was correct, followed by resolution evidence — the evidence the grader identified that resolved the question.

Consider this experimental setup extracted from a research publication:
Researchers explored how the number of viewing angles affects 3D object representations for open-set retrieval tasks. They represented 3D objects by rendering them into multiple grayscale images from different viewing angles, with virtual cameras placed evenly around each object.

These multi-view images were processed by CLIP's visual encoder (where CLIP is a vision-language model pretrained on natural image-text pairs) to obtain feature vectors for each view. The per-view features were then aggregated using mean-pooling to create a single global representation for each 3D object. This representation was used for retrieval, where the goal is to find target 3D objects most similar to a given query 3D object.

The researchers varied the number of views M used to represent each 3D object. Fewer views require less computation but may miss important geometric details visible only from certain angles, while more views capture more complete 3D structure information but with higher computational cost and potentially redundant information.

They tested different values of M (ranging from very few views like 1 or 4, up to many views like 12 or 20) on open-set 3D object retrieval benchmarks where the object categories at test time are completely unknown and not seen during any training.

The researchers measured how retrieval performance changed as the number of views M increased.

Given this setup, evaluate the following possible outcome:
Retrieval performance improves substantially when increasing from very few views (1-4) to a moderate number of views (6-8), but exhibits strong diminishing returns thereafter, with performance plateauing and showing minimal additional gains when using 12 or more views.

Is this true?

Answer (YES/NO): NO